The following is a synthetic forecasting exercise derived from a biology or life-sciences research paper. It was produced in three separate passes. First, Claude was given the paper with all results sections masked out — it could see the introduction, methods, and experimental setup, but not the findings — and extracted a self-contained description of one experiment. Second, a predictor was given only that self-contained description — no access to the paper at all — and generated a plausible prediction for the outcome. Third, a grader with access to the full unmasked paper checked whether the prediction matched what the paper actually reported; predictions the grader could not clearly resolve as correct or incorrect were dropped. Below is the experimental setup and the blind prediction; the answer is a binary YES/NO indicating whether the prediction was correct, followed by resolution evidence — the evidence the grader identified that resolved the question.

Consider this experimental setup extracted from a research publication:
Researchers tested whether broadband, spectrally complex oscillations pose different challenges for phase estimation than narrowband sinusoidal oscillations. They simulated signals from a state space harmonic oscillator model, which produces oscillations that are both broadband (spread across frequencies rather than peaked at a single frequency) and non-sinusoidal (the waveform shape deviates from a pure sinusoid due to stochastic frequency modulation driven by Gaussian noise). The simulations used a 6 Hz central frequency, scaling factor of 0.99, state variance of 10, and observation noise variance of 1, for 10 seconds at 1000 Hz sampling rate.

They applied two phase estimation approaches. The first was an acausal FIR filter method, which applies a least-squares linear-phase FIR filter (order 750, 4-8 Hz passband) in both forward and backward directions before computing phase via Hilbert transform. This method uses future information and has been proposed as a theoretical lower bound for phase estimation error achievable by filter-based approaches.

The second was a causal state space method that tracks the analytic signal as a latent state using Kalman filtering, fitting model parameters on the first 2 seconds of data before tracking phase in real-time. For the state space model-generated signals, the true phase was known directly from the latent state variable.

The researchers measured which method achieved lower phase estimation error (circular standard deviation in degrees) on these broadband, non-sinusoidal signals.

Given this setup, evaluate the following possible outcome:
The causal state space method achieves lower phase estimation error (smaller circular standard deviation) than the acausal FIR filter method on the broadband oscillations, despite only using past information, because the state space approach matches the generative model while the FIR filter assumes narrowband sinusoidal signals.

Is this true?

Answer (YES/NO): YES